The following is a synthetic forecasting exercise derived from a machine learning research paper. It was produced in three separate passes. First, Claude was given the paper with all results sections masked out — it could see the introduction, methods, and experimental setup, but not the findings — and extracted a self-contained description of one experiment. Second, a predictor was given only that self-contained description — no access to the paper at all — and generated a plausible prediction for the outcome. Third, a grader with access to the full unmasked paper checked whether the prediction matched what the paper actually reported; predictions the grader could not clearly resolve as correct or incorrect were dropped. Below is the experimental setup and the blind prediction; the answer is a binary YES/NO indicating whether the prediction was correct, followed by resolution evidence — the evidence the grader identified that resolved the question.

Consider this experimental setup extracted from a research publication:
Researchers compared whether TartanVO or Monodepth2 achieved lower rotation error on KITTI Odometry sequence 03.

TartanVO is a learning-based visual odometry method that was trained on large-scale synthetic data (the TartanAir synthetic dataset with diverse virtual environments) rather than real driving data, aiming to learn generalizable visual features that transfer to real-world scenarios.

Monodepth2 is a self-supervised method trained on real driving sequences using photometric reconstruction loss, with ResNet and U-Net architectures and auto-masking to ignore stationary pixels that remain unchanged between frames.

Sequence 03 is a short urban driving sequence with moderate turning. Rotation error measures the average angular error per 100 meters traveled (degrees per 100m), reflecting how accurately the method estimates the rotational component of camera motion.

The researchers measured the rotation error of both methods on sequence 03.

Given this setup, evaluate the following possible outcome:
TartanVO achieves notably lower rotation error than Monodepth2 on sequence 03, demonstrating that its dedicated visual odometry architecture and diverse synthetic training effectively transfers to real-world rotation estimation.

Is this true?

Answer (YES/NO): YES